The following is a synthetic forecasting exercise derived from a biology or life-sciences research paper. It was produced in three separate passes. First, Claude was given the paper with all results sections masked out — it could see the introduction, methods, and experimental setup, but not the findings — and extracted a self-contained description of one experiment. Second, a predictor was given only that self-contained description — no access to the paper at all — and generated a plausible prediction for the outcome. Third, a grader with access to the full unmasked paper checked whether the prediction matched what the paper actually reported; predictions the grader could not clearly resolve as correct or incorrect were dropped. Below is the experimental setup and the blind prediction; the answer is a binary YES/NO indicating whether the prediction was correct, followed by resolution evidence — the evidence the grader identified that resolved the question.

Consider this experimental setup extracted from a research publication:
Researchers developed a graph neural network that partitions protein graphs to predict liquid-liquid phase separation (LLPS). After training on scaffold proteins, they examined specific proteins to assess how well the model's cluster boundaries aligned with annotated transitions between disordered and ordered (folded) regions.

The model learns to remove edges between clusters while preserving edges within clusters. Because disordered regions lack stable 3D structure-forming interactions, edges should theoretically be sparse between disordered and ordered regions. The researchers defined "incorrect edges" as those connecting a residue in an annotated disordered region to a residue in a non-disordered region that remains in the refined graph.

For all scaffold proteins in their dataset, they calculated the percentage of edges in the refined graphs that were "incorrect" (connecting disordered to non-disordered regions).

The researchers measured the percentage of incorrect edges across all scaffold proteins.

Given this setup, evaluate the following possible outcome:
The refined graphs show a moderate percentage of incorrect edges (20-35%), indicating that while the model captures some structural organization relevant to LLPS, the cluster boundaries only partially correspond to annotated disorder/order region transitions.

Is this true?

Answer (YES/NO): NO